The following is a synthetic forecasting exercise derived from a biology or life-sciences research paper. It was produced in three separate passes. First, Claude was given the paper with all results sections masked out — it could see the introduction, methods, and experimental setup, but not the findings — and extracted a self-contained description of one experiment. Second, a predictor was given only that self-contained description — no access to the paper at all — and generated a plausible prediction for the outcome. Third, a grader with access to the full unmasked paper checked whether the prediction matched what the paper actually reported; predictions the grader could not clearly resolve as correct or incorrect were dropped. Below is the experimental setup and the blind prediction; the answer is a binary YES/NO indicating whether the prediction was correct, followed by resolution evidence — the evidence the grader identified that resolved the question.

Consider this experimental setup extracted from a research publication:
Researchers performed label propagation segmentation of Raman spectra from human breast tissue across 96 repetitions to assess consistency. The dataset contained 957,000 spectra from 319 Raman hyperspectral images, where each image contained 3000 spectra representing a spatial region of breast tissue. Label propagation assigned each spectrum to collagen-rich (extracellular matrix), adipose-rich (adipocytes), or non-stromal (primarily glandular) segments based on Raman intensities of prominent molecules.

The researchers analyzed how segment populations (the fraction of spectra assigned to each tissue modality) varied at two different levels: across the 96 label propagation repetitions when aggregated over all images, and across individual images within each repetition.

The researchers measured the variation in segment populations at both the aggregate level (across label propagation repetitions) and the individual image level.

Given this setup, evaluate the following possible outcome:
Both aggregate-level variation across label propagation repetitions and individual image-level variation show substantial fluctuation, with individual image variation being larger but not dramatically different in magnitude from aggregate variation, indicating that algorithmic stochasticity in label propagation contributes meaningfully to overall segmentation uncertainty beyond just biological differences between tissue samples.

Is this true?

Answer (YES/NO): NO